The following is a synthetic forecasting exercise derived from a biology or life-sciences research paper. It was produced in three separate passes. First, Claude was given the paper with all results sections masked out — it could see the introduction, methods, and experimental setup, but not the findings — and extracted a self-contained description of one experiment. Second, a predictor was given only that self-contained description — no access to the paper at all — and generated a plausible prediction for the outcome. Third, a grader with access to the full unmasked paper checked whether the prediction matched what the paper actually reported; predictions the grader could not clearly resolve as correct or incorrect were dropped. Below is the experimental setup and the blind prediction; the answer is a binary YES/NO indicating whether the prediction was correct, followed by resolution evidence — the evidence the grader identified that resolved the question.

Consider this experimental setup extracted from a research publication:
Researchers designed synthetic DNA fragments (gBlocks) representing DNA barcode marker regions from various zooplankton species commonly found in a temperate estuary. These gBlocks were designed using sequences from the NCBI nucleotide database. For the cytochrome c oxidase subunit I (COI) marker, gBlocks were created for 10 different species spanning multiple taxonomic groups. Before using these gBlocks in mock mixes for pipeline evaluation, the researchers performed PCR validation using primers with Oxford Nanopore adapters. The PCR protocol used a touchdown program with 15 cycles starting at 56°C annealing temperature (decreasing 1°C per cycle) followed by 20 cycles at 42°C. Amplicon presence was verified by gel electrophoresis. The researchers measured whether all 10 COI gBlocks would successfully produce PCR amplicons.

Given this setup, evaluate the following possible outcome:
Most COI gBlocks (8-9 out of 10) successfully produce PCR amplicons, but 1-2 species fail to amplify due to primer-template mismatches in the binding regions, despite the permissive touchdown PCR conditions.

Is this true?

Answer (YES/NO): YES